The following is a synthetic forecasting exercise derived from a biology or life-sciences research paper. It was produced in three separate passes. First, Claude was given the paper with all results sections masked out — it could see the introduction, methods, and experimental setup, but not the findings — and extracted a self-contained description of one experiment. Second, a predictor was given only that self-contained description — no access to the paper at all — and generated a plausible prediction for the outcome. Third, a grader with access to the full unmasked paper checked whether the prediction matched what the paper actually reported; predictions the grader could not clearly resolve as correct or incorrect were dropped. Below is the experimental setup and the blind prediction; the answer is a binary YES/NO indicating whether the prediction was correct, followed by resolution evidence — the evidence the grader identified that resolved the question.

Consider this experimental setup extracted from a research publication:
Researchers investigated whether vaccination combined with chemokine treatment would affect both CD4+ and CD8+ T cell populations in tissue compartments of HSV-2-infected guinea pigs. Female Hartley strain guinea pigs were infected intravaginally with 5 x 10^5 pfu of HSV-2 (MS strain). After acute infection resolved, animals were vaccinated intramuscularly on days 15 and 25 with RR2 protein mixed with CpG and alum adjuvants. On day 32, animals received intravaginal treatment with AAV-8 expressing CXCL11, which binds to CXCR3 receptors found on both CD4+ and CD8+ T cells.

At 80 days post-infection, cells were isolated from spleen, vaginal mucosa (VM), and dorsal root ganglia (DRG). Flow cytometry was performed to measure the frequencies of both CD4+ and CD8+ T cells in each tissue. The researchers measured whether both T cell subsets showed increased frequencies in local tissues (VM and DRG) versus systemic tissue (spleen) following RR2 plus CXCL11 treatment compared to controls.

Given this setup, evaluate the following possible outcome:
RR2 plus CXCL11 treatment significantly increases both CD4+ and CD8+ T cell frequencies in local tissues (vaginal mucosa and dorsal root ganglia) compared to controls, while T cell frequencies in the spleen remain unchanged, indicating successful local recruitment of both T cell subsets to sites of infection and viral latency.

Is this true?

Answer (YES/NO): YES